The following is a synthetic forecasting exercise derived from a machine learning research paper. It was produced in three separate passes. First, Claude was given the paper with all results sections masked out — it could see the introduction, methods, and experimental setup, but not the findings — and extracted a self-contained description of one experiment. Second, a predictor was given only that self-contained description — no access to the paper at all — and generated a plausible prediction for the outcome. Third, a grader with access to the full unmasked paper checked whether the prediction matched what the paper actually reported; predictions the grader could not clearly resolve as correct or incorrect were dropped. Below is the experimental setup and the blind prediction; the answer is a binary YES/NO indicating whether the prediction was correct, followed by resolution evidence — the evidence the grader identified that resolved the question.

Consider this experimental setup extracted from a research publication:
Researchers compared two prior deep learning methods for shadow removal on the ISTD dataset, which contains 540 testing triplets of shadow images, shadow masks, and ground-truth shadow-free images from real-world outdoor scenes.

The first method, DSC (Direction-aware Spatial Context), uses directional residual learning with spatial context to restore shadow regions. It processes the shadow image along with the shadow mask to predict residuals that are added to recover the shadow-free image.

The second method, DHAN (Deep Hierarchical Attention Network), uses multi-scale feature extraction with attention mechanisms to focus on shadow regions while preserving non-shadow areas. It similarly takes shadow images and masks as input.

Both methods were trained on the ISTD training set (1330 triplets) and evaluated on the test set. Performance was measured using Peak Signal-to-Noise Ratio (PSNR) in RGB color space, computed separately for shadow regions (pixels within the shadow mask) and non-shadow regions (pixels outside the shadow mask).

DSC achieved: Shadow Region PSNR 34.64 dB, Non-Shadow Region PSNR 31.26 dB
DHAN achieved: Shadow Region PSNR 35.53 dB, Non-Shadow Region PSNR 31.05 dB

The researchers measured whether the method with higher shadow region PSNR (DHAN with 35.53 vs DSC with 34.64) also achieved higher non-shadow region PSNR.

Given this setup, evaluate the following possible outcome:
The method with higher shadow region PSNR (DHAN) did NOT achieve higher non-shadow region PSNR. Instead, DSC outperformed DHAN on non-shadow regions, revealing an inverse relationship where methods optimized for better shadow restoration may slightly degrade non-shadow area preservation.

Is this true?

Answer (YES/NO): YES